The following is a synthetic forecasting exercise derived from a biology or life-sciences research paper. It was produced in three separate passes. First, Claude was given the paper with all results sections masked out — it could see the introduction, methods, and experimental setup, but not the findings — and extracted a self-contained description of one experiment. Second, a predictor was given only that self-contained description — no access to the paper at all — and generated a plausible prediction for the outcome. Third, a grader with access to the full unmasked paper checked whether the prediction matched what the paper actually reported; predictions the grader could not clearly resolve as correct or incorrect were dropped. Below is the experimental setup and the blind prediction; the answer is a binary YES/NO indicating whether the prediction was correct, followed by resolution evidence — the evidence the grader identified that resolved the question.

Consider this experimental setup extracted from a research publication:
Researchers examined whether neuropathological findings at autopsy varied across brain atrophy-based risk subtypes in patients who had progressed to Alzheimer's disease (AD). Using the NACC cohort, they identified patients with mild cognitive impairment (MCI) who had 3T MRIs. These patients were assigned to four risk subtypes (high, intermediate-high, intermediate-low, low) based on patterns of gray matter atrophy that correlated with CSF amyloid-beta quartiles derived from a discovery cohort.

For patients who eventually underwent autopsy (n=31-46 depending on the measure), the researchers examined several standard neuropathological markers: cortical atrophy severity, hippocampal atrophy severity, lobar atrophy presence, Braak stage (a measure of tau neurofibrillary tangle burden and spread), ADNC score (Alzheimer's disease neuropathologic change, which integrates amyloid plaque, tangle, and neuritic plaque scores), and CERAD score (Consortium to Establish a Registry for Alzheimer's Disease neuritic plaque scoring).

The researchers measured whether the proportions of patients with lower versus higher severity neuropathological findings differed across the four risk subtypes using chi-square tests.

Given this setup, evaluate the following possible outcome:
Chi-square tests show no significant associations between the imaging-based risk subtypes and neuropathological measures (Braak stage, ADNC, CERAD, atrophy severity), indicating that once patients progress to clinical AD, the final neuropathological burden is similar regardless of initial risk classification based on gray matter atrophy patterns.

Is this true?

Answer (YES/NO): YES